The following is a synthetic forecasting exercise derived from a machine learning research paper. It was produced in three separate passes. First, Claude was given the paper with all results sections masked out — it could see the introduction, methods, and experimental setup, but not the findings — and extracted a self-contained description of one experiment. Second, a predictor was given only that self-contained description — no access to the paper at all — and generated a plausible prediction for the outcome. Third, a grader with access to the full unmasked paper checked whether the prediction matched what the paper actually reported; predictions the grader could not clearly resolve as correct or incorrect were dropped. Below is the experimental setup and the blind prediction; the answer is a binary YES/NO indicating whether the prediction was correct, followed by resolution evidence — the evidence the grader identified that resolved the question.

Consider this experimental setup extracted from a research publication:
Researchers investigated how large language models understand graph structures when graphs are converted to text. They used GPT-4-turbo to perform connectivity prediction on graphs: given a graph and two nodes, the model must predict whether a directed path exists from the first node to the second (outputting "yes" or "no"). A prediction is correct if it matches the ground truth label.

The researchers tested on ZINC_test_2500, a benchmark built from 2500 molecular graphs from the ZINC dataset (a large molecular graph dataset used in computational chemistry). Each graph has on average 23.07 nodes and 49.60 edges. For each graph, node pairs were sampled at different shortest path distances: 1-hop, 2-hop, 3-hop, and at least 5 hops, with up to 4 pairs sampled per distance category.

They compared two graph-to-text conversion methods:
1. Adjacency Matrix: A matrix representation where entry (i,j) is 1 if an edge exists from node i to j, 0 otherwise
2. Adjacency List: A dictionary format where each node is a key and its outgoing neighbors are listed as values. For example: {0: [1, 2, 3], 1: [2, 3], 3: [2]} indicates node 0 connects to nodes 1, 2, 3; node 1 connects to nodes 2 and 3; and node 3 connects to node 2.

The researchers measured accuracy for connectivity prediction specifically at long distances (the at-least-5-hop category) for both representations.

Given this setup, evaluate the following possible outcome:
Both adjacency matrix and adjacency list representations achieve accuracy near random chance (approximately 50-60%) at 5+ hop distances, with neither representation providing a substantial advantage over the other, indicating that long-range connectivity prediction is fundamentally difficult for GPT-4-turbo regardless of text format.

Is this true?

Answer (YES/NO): NO